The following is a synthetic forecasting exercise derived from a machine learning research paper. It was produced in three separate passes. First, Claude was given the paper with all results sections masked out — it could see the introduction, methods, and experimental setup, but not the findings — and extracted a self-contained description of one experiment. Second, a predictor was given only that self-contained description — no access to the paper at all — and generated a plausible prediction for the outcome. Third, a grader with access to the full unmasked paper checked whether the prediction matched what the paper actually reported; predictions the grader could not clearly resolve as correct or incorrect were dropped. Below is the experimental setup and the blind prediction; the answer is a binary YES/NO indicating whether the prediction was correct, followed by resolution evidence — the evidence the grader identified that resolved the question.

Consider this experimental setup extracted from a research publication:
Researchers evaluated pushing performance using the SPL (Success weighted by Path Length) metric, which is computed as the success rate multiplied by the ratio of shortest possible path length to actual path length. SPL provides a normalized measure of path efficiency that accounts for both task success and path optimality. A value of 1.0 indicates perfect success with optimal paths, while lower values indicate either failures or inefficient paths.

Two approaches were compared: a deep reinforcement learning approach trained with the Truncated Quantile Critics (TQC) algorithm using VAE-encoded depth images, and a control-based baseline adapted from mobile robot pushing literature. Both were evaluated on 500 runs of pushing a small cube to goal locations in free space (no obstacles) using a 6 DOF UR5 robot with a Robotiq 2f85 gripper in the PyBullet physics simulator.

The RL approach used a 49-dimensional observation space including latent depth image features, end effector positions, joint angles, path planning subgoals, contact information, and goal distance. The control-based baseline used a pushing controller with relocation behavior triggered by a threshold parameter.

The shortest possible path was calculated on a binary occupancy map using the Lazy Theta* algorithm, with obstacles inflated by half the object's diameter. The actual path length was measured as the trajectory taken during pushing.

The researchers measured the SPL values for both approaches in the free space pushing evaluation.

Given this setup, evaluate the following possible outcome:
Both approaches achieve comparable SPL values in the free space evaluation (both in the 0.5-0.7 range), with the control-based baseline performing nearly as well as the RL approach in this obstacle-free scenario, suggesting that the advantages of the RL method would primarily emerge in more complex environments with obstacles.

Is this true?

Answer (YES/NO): NO